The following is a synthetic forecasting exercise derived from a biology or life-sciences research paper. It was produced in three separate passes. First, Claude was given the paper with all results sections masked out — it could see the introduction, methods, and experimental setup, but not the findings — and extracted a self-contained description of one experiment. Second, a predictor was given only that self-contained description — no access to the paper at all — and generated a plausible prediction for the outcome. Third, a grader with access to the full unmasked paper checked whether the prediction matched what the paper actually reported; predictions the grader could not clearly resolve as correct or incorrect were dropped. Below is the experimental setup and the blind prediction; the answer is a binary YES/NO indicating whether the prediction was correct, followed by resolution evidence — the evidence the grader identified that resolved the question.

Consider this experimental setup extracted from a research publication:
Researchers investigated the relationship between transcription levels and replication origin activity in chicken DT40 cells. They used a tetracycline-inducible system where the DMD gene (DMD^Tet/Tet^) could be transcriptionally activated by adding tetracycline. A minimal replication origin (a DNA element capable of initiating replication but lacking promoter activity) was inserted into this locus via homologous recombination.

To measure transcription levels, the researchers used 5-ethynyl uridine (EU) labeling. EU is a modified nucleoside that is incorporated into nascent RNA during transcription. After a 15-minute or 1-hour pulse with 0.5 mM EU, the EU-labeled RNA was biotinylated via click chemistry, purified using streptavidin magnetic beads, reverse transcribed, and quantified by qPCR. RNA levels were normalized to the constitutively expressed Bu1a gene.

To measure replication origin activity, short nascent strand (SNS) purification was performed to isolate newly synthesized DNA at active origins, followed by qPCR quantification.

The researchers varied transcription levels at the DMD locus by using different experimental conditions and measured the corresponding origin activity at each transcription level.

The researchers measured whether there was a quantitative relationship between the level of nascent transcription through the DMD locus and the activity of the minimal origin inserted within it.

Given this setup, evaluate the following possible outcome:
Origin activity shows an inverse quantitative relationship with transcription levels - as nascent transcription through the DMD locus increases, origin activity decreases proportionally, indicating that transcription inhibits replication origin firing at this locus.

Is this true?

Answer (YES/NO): YES